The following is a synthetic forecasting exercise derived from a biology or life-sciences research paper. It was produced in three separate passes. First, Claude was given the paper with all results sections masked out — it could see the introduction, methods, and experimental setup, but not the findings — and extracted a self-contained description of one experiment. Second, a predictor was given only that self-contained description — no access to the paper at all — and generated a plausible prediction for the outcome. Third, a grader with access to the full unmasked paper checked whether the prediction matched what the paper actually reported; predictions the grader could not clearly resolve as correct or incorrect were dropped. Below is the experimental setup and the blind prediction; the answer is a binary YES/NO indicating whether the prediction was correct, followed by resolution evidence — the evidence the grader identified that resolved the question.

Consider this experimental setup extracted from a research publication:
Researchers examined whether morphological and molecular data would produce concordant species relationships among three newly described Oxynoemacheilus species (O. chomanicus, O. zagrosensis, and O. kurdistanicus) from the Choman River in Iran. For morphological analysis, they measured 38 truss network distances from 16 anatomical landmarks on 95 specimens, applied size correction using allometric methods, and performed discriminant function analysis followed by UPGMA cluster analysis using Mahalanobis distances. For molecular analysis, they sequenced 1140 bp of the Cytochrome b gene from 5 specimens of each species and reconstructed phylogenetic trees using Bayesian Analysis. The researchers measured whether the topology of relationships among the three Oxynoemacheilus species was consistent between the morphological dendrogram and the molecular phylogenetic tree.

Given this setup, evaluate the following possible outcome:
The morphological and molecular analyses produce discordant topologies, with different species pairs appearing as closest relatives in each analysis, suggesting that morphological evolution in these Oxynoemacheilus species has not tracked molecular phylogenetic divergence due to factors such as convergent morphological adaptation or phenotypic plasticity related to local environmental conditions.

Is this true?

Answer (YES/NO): NO